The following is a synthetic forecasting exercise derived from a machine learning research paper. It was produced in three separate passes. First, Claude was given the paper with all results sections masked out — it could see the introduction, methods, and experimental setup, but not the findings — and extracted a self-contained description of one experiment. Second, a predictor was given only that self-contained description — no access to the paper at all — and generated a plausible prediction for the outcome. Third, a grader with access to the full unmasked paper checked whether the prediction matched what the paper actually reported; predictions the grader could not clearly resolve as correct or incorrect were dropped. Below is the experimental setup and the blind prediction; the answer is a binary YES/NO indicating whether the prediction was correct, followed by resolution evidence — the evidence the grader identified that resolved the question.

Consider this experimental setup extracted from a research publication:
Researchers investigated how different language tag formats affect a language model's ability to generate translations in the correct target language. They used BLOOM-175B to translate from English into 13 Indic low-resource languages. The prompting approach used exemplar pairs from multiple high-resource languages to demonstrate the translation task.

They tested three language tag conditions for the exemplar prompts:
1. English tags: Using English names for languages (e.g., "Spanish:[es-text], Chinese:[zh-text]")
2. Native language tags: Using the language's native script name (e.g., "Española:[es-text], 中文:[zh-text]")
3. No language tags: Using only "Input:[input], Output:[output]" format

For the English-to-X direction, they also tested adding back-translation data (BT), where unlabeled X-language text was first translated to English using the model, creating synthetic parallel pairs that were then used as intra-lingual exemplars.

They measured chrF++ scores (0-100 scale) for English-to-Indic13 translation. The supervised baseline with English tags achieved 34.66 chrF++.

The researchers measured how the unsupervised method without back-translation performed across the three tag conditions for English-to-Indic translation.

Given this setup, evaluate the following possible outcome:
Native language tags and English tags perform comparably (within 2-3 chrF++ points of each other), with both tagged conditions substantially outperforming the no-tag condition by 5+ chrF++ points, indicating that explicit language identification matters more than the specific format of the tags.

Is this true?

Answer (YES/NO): NO